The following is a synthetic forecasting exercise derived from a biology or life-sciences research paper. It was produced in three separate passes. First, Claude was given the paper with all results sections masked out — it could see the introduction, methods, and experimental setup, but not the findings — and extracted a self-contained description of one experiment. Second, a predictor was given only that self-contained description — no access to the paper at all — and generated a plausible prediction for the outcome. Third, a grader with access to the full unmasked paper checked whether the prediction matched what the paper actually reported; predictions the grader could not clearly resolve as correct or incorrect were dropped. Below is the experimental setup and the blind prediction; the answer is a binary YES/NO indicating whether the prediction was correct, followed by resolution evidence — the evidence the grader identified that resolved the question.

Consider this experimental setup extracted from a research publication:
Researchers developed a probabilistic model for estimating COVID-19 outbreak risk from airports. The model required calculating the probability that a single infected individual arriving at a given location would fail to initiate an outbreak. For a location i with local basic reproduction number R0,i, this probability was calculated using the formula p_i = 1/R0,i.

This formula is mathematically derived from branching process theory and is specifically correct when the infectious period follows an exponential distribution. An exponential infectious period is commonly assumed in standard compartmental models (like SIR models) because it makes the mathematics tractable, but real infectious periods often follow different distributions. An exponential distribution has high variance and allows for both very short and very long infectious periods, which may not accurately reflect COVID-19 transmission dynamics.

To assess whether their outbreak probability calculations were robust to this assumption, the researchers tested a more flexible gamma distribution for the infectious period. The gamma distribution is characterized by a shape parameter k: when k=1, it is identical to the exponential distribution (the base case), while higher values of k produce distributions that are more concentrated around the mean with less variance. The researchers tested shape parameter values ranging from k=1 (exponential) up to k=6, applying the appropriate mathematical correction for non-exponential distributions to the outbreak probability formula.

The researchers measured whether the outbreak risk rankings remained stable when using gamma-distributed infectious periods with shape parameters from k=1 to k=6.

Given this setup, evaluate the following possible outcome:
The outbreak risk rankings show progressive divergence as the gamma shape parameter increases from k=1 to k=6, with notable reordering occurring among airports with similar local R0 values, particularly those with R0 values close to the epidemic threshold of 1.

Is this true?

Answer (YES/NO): NO